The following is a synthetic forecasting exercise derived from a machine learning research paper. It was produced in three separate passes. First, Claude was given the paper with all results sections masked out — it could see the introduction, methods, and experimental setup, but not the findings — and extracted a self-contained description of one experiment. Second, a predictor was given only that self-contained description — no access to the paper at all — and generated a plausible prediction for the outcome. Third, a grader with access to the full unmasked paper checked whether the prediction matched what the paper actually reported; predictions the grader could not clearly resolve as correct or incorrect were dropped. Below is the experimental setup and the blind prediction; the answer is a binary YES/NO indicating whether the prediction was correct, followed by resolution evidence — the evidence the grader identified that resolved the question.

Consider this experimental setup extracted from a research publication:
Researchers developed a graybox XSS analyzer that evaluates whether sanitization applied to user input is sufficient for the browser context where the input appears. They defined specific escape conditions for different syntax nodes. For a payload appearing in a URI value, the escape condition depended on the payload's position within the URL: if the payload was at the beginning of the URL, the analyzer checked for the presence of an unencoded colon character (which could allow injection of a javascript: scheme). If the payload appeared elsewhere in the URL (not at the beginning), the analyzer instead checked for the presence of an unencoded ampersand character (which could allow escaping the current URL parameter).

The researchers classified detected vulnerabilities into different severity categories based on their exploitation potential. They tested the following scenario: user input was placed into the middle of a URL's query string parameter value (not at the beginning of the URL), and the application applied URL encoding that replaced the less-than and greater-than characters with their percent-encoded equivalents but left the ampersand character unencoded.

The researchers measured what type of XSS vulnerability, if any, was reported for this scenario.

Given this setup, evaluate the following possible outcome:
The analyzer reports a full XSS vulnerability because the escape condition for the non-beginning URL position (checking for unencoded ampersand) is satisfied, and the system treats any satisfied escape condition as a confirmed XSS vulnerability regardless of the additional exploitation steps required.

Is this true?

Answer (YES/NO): NO